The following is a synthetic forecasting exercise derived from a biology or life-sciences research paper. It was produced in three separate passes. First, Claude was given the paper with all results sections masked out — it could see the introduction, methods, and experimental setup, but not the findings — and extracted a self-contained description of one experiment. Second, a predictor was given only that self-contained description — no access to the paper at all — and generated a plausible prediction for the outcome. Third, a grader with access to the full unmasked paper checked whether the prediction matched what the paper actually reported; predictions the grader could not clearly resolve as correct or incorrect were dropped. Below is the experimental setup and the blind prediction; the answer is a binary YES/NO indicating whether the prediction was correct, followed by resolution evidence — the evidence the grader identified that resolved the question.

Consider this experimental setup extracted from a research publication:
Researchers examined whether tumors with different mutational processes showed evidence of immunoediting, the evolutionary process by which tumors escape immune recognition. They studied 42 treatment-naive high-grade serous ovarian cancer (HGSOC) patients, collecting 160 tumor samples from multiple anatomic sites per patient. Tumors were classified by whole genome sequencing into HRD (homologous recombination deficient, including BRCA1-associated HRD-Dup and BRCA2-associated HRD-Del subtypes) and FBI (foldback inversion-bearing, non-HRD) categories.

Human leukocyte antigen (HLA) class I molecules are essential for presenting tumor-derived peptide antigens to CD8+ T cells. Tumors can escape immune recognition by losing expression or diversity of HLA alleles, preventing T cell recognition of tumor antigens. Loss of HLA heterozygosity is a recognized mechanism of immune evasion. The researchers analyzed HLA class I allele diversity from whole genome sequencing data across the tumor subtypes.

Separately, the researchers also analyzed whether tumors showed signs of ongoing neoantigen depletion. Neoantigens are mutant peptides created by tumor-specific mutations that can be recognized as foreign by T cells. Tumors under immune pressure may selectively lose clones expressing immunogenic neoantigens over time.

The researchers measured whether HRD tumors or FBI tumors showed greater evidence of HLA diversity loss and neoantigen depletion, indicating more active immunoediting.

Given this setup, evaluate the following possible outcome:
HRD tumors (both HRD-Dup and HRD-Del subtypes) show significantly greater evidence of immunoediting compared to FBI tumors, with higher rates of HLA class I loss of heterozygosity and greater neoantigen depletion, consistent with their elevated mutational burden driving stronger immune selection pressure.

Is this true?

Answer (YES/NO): NO